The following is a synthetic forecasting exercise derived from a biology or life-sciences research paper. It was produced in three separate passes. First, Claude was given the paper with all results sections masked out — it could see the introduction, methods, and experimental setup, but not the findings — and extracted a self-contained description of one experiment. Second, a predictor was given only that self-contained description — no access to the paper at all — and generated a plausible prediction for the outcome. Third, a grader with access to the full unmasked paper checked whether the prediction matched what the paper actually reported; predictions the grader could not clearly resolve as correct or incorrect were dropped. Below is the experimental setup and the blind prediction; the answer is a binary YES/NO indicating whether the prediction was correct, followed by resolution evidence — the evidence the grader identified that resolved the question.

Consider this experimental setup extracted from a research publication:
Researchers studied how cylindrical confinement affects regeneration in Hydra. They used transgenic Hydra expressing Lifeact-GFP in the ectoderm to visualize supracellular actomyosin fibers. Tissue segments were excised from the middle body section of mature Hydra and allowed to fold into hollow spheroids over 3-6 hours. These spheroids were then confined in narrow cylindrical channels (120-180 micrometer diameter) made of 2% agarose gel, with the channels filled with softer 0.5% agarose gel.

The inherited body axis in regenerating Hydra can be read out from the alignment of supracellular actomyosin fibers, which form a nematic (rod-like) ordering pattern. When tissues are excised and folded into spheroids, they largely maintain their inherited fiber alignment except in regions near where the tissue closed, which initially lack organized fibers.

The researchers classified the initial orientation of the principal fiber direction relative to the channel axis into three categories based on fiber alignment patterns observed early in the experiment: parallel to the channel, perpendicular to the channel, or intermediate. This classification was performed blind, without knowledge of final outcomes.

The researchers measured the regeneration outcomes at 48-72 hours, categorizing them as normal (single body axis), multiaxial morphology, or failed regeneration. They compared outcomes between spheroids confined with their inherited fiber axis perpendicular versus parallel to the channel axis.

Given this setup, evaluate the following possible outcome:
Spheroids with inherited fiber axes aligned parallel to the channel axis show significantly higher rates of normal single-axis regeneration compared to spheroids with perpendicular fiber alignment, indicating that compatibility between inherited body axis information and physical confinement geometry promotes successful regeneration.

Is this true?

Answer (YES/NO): YES